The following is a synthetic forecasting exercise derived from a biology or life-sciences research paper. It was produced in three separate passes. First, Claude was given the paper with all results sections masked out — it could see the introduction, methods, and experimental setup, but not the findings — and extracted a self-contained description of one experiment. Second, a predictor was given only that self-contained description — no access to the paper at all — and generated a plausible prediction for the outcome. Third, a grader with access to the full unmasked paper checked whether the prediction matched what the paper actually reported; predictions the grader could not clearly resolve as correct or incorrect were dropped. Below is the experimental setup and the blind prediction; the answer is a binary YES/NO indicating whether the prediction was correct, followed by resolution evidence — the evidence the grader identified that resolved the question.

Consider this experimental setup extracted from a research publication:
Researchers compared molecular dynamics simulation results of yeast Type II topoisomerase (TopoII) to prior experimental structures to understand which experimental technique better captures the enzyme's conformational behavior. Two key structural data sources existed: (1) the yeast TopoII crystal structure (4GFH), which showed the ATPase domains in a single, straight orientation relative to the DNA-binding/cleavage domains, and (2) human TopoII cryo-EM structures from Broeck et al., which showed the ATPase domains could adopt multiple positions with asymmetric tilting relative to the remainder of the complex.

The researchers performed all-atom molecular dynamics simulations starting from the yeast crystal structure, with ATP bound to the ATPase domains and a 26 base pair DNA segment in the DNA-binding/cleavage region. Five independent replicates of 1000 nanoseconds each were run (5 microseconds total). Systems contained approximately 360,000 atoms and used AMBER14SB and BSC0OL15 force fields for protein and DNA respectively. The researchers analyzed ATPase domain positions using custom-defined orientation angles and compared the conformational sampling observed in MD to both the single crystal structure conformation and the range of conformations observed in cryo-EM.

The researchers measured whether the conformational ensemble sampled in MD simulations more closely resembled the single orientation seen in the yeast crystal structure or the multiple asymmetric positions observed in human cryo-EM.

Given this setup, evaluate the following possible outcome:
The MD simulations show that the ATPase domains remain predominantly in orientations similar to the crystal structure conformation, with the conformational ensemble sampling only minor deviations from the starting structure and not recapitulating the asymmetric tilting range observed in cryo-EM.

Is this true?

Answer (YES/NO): NO